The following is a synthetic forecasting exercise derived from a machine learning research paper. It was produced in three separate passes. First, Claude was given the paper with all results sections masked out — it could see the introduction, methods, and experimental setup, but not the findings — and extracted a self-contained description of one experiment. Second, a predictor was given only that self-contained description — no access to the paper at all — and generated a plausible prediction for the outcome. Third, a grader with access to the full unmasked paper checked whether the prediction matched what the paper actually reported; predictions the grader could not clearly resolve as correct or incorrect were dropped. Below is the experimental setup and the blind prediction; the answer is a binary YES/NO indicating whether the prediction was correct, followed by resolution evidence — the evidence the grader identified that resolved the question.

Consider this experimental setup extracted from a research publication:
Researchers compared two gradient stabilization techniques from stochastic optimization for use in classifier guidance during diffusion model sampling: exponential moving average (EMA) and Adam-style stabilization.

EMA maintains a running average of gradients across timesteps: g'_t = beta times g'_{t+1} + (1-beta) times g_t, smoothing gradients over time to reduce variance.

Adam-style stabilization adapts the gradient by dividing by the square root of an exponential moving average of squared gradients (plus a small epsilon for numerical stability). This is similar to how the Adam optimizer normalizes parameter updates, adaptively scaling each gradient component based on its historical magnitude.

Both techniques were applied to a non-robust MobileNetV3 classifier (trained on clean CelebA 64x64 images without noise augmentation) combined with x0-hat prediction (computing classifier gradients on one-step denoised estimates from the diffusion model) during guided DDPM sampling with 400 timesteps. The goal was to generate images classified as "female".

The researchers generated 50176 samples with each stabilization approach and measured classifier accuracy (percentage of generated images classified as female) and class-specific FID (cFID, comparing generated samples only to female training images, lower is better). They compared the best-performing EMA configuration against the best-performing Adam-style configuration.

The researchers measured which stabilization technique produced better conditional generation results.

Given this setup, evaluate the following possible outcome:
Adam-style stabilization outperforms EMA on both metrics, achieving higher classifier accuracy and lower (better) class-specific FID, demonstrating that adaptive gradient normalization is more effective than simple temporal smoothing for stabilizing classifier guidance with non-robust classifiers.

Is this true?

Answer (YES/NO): NO